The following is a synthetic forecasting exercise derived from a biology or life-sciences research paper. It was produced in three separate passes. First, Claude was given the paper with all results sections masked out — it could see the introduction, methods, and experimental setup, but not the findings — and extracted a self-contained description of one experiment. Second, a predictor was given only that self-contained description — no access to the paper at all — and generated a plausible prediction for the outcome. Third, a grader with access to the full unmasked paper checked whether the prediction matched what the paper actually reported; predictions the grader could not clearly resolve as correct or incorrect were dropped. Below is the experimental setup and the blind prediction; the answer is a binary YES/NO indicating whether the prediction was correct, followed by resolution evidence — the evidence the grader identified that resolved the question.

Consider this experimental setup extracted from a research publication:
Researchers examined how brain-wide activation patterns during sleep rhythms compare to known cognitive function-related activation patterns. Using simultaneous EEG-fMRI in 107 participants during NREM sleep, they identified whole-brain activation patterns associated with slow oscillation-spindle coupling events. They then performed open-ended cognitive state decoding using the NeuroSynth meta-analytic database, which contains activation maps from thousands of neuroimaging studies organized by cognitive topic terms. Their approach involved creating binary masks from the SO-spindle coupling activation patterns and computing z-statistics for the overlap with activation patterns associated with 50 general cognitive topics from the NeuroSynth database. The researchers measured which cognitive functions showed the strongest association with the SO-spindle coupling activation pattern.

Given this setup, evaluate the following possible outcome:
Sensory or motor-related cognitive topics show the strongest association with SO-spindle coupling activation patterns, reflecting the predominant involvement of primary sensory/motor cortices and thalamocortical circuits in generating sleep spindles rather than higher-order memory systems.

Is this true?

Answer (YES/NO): NO